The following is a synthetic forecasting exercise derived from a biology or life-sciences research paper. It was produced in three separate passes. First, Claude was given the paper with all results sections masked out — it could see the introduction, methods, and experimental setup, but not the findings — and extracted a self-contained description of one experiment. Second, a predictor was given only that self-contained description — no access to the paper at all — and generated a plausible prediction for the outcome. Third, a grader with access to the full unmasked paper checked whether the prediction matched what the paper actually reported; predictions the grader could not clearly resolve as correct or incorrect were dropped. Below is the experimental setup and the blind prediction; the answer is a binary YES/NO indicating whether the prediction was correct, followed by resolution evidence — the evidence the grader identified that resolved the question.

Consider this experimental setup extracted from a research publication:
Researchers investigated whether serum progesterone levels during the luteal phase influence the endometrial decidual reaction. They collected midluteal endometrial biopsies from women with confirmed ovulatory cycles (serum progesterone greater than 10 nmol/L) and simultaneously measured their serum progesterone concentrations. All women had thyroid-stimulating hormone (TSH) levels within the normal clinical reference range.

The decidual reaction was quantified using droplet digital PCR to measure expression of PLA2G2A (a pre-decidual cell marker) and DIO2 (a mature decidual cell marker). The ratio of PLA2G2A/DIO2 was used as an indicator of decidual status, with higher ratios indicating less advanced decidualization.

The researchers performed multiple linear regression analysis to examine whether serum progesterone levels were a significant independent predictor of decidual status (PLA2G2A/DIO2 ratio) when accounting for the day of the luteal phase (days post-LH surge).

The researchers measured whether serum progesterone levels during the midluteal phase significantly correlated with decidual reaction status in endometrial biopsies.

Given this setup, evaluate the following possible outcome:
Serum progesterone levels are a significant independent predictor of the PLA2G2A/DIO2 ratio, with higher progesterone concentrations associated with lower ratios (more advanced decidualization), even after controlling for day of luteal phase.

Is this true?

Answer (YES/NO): NO